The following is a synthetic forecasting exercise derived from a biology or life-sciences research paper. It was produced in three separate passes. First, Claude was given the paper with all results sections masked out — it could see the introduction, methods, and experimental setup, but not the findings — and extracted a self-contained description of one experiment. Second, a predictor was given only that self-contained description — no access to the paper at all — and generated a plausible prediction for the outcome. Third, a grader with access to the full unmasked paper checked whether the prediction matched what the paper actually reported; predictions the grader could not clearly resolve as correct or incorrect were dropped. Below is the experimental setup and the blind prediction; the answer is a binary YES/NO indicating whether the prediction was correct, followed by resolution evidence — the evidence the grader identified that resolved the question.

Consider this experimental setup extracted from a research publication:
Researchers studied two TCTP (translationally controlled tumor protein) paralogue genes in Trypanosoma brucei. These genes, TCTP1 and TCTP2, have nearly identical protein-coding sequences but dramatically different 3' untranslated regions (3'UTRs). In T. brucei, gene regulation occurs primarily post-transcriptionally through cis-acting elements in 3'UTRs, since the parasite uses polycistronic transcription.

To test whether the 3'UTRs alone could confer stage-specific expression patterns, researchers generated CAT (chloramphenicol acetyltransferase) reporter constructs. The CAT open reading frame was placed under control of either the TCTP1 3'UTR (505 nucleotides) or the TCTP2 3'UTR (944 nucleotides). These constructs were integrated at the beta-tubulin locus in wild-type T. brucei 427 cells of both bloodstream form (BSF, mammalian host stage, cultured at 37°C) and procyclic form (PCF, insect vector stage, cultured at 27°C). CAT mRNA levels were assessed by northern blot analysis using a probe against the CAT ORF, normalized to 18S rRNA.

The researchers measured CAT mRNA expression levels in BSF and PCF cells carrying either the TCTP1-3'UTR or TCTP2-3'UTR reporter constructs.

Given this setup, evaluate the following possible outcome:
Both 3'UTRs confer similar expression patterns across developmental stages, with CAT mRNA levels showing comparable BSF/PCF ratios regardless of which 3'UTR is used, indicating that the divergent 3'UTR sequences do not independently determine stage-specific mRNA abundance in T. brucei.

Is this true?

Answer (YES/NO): NO